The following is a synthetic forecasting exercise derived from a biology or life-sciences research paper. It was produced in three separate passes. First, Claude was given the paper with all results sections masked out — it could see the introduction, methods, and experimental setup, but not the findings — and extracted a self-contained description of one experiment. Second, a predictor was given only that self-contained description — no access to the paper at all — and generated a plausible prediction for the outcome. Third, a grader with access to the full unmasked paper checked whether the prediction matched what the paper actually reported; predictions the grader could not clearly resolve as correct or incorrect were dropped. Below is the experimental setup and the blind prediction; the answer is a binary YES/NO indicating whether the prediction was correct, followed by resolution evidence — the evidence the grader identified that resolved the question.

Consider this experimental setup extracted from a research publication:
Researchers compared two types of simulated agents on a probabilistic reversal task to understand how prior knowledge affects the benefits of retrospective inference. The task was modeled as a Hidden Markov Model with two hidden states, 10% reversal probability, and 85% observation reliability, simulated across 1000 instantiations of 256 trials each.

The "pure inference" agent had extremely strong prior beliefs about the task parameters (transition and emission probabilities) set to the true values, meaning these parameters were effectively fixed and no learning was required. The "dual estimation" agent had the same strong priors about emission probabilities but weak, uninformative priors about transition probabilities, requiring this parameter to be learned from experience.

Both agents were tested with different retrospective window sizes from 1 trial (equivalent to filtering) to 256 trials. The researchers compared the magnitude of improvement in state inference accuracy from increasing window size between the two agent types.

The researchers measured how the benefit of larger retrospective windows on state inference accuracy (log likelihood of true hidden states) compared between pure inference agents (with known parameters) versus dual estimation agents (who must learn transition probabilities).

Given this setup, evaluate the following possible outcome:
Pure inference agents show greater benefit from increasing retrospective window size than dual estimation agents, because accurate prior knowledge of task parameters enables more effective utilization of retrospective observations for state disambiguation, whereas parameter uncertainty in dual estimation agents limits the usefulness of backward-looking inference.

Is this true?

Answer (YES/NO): NO